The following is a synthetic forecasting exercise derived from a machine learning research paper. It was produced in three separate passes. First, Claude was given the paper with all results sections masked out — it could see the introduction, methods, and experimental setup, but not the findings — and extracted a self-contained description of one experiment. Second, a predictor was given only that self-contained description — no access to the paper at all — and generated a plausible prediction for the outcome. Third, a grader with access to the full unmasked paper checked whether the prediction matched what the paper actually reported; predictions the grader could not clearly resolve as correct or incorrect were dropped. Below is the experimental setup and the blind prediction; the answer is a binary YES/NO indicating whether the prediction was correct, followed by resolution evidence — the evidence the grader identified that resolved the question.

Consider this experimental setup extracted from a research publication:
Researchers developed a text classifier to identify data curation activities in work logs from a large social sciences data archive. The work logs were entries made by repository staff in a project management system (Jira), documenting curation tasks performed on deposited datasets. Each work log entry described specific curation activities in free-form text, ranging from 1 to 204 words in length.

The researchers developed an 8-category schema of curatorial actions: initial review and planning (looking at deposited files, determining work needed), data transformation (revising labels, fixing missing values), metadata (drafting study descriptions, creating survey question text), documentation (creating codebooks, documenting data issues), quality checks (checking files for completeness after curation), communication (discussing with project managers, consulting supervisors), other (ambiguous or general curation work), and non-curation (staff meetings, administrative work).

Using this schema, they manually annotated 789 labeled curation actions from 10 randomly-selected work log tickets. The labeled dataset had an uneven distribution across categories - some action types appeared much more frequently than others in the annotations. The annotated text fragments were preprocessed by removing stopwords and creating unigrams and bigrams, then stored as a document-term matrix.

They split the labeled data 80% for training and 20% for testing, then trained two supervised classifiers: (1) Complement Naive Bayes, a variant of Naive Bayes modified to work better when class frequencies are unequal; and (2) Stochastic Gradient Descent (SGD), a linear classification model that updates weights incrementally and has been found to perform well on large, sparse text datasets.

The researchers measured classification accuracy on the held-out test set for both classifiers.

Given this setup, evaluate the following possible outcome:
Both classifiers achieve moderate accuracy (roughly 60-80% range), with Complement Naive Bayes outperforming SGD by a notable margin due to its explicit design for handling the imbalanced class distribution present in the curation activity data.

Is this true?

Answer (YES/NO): NO